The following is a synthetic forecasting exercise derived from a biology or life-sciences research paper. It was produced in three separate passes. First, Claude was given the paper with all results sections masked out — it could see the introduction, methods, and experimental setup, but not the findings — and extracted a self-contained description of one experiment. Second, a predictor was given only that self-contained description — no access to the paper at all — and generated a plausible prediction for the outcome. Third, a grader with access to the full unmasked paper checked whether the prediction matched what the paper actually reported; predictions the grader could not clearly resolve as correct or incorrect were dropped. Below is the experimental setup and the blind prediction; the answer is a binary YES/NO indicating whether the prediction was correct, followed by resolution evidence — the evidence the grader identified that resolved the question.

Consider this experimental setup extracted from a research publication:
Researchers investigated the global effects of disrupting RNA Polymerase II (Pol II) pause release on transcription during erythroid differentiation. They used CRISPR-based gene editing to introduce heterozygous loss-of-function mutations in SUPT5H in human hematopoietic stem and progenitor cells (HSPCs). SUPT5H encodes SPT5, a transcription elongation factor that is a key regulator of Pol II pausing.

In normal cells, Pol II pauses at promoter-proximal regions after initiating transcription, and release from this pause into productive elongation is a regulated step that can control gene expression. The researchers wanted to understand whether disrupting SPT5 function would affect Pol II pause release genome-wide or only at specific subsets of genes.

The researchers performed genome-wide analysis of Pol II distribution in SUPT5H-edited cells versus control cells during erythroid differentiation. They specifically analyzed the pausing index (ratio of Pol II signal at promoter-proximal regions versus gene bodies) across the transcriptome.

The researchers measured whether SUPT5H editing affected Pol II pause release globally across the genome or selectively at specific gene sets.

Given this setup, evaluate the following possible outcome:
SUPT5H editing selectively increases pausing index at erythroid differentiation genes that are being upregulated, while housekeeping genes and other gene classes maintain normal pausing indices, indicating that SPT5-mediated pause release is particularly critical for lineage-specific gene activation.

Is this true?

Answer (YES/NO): NO